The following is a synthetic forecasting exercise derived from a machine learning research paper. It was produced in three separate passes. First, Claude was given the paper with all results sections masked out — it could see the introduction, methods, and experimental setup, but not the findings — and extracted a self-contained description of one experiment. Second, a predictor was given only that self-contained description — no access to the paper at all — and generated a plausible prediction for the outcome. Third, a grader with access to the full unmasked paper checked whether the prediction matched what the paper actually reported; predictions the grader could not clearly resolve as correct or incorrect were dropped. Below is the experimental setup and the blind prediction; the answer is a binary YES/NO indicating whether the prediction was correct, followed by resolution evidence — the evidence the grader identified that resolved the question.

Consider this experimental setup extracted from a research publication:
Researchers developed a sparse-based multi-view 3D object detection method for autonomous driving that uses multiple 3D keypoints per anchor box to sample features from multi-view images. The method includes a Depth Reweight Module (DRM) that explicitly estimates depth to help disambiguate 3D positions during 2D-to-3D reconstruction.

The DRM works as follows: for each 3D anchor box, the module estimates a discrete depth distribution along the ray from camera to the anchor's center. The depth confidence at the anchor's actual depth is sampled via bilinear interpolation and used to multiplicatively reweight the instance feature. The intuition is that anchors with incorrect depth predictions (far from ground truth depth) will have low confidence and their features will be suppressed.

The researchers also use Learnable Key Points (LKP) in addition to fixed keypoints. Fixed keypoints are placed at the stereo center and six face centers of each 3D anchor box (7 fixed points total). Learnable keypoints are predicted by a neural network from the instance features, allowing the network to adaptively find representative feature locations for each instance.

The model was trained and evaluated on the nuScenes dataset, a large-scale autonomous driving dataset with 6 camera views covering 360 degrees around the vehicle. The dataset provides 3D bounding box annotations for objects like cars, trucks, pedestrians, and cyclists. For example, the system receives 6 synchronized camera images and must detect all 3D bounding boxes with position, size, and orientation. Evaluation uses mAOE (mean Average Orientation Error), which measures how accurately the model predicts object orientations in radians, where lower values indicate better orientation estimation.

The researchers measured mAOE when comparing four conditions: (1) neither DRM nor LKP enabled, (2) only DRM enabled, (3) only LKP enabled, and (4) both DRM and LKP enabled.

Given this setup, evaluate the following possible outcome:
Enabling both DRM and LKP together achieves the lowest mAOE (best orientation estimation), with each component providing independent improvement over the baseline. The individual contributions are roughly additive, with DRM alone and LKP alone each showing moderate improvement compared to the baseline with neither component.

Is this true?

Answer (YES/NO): NO